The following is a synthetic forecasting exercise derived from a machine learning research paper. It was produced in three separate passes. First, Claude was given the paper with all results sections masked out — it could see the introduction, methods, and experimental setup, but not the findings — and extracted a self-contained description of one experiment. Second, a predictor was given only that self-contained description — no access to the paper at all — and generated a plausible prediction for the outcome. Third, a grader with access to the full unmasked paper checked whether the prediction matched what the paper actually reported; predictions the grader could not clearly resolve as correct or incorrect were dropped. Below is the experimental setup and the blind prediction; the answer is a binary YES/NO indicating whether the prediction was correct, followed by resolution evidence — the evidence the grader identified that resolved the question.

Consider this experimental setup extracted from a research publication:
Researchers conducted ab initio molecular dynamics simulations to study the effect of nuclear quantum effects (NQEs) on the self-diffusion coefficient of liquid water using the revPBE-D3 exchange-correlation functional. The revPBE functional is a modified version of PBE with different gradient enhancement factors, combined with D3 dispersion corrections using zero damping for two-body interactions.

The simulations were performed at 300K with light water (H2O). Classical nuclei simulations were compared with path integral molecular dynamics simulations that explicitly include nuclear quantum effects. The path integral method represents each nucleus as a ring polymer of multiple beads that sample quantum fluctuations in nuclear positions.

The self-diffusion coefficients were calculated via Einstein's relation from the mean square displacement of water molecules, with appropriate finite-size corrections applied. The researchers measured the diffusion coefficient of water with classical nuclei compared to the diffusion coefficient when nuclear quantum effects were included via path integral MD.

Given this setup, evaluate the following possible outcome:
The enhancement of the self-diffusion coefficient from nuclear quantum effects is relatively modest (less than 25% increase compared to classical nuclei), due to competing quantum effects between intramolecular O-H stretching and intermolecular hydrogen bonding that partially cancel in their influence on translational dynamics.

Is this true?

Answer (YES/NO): NO